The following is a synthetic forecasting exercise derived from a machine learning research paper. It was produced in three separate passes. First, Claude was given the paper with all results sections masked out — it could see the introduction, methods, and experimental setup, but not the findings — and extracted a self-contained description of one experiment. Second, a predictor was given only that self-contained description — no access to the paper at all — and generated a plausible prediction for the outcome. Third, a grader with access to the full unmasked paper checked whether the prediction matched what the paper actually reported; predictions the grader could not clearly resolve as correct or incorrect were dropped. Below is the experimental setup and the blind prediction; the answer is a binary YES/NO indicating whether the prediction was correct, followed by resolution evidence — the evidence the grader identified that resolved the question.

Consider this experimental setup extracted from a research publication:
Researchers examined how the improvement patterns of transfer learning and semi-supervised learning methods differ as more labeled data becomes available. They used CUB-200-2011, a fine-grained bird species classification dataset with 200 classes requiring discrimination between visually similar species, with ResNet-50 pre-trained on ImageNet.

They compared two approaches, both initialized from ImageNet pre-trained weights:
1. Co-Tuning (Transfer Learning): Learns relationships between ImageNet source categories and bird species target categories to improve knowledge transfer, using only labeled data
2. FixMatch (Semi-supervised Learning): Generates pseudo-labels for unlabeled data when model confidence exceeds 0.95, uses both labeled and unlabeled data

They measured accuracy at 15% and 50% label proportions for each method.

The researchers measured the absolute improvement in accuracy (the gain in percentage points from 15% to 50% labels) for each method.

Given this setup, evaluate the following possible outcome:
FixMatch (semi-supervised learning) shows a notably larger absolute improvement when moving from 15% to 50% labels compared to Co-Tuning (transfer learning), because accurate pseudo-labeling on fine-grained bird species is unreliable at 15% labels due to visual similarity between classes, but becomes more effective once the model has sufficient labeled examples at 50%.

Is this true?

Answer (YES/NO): YES